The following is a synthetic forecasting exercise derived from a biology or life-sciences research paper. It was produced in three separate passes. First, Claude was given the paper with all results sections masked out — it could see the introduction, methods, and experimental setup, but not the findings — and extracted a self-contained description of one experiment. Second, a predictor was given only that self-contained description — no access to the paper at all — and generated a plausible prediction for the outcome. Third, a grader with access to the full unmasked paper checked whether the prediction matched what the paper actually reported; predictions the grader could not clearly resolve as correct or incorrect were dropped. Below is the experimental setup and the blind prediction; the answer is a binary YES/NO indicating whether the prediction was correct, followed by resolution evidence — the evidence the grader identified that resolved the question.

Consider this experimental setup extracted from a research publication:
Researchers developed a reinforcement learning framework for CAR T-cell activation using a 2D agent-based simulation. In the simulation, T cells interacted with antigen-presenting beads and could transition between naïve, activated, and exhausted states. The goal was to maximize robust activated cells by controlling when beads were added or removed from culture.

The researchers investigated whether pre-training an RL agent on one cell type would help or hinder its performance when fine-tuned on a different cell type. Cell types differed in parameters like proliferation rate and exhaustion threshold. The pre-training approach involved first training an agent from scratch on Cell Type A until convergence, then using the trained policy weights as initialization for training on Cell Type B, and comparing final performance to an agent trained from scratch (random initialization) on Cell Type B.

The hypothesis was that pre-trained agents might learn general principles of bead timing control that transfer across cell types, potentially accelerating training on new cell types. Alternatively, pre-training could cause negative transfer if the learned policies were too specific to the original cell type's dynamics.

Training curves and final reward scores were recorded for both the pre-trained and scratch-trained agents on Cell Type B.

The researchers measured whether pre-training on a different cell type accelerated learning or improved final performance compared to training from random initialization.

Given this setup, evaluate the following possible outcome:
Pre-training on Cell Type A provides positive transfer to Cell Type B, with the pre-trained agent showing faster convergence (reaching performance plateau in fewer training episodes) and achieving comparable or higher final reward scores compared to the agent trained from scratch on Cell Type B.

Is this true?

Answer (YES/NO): NO